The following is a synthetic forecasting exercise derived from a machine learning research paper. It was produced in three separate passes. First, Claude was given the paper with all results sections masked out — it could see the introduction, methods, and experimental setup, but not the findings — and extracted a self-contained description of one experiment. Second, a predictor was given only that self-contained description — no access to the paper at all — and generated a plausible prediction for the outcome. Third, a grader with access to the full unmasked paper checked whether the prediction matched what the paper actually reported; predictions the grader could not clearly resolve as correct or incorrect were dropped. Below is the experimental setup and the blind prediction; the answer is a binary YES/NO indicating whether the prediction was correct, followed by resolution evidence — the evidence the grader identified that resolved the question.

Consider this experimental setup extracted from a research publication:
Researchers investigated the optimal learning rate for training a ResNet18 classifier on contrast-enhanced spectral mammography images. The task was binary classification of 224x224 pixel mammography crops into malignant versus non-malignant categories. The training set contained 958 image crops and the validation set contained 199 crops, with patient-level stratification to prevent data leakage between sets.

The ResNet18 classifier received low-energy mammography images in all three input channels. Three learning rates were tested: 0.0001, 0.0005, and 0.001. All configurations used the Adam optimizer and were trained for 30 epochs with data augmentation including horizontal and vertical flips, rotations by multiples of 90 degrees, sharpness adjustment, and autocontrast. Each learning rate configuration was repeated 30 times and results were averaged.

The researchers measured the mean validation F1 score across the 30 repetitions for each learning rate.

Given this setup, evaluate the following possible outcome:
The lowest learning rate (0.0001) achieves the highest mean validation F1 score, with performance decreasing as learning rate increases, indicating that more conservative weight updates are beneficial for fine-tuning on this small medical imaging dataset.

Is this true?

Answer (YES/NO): NO